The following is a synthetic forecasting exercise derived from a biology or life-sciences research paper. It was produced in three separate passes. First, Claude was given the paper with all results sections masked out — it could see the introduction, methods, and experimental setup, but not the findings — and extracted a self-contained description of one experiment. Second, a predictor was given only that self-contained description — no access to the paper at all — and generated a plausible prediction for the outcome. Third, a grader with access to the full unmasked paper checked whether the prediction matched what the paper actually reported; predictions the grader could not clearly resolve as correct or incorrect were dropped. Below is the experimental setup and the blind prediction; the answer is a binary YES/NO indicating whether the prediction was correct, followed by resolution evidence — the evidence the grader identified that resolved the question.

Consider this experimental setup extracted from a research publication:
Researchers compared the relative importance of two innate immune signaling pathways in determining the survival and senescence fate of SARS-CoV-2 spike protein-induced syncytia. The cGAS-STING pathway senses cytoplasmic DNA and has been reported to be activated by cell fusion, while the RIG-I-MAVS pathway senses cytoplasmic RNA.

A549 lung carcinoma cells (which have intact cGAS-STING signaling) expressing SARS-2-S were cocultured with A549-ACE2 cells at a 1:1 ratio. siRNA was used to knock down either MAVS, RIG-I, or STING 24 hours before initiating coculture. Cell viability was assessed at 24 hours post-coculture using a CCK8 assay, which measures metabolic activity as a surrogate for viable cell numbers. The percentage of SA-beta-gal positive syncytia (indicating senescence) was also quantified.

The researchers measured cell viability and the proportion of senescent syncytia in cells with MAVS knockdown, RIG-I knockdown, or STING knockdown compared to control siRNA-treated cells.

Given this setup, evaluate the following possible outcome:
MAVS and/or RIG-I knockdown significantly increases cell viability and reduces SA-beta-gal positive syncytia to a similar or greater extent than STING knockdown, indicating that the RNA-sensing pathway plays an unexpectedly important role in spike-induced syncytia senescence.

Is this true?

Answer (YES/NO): NO